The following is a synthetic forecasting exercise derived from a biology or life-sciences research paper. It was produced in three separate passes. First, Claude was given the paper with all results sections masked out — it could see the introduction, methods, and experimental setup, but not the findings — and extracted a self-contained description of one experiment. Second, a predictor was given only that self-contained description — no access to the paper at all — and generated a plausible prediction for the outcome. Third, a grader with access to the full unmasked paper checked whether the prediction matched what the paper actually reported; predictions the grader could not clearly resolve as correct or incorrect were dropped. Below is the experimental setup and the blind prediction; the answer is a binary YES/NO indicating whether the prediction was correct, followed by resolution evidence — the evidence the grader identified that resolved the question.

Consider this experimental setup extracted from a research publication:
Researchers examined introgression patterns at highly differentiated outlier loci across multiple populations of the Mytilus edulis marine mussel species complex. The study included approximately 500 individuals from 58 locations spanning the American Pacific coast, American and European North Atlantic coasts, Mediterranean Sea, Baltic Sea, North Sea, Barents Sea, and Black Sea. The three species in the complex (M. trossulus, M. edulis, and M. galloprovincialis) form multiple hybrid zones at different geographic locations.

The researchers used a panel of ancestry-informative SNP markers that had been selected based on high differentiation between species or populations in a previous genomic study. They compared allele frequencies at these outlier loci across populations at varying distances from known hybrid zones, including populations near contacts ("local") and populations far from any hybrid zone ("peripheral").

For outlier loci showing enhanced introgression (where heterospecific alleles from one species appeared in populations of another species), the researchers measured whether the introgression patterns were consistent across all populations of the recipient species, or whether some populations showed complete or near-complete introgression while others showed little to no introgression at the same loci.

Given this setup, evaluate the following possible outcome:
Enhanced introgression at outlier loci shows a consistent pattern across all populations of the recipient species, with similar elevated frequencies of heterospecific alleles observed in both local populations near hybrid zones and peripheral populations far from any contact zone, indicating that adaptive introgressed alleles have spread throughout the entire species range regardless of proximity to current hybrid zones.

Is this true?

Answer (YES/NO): NO